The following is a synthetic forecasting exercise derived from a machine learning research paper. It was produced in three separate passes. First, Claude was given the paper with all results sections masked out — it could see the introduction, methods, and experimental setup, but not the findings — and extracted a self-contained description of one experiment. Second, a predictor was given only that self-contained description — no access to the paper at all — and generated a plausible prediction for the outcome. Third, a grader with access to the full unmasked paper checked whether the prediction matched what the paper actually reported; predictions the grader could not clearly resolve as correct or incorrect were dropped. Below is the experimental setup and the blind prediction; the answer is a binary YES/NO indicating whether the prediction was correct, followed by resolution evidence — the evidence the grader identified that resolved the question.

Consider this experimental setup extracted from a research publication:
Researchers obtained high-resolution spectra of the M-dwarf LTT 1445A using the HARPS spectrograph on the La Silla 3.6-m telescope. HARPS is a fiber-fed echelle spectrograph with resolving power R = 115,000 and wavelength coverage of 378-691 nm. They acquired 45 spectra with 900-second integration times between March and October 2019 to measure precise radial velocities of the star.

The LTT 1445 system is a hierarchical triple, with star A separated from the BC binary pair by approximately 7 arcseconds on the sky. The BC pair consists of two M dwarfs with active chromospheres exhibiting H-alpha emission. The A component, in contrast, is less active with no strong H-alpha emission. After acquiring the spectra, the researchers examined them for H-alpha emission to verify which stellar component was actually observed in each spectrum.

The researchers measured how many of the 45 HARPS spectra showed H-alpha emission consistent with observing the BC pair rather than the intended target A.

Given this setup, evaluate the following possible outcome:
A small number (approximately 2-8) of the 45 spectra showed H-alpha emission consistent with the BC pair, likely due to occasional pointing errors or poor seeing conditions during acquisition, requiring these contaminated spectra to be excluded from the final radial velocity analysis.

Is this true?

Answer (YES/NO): YES